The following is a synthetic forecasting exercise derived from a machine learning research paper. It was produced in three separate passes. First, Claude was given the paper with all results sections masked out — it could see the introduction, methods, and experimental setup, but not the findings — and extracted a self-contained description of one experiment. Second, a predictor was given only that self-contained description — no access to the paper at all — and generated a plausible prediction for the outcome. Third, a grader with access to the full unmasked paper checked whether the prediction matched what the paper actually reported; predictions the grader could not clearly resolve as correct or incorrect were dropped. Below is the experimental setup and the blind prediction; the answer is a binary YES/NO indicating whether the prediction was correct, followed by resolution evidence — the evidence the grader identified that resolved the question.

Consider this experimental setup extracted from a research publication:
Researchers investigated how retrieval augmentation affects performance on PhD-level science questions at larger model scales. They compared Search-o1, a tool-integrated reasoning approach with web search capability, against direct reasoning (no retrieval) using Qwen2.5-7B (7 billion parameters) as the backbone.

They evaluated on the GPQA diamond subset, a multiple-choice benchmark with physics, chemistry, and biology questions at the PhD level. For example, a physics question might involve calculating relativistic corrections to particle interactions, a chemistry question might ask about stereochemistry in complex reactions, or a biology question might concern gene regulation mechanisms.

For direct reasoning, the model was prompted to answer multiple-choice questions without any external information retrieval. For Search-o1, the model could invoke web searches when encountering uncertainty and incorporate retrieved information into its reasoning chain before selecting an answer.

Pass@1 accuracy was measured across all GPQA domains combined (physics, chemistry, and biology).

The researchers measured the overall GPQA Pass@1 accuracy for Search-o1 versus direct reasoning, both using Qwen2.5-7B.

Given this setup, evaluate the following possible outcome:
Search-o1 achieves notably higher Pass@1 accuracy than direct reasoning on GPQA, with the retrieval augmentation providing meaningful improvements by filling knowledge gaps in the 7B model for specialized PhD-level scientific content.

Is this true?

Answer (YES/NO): NO